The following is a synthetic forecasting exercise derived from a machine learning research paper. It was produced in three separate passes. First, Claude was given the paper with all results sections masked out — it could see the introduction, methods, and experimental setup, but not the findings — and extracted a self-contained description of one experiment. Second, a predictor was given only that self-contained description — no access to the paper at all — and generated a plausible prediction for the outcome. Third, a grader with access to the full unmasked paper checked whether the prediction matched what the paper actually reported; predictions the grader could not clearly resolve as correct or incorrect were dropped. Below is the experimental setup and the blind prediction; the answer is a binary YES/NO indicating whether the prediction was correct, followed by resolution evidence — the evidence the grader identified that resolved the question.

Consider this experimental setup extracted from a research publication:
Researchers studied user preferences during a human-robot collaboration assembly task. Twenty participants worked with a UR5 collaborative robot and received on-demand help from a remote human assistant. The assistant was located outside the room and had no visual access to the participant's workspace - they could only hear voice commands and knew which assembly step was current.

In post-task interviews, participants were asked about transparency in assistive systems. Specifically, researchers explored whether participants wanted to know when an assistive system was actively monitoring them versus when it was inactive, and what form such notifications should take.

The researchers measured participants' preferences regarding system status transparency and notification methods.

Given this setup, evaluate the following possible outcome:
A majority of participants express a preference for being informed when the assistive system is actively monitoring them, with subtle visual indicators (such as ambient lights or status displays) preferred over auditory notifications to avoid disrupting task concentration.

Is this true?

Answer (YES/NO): NO